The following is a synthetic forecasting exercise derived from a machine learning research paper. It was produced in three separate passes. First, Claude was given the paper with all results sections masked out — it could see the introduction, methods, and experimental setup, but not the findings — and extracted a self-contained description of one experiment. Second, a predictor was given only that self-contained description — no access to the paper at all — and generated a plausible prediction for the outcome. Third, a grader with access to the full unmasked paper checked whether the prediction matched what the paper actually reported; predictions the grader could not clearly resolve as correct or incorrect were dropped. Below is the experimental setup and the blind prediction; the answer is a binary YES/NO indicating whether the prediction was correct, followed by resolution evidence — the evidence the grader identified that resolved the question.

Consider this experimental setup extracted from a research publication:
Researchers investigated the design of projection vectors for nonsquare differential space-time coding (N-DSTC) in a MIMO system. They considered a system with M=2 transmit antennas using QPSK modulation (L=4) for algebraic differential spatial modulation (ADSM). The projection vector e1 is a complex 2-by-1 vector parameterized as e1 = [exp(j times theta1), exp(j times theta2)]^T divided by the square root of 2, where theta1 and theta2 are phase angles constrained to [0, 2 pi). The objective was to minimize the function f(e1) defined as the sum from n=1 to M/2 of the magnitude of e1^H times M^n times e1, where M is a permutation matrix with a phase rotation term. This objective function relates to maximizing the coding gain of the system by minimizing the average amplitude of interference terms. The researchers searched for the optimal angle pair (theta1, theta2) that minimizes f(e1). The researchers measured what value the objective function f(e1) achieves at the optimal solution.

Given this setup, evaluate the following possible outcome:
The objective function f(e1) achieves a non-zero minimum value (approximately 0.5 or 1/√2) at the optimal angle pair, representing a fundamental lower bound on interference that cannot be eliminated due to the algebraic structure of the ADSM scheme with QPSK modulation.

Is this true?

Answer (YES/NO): NO